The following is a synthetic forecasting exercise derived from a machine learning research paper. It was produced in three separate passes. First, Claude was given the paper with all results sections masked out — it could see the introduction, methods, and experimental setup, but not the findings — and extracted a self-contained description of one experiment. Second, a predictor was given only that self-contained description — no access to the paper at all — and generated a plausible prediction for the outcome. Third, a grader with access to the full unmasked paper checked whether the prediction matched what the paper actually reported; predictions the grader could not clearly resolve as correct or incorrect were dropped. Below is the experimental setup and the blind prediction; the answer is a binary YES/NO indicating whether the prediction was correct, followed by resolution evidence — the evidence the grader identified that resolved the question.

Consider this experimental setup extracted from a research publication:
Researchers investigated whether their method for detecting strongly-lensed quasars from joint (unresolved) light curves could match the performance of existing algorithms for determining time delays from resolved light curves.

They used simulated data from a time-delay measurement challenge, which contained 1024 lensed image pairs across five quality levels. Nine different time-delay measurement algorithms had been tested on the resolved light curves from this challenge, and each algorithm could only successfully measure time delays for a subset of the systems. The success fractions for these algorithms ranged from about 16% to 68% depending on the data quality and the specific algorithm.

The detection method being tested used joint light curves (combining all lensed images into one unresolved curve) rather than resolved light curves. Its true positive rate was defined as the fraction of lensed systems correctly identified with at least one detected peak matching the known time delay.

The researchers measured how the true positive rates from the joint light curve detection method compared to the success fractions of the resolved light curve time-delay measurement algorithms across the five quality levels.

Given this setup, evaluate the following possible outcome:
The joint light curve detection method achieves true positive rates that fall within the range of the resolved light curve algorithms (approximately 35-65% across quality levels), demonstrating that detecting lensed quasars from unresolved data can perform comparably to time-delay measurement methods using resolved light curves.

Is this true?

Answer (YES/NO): NO